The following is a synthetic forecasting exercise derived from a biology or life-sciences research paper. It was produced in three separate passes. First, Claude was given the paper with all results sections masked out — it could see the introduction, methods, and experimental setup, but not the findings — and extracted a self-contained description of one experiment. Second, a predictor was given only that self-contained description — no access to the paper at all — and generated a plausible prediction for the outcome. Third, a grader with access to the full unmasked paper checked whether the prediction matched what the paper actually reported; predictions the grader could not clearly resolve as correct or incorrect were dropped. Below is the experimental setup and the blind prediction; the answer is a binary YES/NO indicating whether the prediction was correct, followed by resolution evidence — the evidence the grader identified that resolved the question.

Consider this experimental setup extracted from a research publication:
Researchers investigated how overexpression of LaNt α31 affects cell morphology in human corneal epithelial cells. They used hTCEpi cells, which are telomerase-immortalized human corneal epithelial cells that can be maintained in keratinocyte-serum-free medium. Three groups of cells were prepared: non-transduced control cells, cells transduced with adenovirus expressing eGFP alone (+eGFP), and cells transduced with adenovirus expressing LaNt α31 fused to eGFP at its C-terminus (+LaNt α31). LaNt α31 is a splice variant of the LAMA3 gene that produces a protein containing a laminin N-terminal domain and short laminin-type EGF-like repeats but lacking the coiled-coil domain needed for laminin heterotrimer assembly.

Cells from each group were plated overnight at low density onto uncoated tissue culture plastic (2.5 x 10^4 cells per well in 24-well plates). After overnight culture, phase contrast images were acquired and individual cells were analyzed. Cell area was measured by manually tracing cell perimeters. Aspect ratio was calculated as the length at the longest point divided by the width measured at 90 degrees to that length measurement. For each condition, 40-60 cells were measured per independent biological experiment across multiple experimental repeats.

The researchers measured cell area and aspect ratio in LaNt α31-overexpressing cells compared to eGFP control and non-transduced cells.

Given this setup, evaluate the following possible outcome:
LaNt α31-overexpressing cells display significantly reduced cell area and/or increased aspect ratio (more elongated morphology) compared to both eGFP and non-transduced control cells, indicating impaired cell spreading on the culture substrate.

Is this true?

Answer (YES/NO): NO